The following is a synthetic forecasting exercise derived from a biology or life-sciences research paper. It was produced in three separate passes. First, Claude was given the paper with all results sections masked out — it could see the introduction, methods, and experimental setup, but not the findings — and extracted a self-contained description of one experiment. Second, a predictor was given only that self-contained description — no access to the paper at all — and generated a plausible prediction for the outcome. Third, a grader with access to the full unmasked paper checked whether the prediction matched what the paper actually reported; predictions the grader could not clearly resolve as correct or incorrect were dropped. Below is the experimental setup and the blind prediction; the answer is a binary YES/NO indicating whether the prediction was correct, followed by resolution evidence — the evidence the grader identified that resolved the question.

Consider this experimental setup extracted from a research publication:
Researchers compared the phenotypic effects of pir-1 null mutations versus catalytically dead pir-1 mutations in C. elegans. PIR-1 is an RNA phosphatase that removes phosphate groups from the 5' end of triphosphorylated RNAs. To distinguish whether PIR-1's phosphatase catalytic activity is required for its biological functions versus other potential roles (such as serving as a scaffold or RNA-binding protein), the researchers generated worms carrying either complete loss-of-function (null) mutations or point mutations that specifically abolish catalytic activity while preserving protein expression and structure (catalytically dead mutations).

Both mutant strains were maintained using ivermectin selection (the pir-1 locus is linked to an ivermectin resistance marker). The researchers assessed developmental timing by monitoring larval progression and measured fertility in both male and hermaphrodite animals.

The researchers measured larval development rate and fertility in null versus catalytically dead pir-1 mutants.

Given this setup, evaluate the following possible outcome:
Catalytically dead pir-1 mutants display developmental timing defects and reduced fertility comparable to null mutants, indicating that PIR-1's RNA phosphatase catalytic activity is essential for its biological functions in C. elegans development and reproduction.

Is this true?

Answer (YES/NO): YES